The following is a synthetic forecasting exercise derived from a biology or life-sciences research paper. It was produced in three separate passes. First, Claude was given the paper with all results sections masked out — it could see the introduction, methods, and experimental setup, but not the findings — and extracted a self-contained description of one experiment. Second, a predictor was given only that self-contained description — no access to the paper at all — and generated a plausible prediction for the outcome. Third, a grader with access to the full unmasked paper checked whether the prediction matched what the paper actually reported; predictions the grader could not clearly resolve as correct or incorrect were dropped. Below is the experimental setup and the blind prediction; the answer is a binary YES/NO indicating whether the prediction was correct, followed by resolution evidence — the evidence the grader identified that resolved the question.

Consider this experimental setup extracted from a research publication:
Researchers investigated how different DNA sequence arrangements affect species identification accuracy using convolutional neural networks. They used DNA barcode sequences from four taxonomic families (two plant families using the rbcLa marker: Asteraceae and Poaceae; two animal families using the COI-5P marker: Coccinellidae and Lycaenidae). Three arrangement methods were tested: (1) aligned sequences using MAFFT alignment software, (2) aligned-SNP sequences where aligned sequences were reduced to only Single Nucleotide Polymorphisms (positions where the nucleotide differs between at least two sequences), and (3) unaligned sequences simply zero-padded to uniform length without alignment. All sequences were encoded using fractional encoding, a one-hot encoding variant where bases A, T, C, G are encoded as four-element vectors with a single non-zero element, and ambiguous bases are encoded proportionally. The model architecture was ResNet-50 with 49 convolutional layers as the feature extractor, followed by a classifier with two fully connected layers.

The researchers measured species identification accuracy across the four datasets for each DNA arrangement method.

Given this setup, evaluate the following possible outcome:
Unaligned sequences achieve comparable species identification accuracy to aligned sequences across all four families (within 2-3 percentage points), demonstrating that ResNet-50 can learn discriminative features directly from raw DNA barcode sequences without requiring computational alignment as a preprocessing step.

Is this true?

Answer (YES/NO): NO